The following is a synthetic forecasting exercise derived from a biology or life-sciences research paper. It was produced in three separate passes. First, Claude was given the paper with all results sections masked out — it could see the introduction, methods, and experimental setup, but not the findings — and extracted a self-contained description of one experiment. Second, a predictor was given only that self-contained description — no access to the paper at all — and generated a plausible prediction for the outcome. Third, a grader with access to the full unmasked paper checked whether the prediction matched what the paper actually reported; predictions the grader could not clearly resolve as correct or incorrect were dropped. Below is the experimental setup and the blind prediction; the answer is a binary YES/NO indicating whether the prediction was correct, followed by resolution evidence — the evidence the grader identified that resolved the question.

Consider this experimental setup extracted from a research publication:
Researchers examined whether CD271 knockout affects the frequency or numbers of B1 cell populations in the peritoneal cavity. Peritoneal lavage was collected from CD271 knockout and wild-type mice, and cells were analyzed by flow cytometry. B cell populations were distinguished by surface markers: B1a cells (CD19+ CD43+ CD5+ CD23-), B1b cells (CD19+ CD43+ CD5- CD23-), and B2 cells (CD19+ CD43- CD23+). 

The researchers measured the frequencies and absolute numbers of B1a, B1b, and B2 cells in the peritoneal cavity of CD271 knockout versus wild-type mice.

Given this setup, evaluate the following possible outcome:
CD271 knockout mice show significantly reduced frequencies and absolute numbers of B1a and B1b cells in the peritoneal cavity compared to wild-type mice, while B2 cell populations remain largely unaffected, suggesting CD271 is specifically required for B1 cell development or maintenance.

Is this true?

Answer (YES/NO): NO